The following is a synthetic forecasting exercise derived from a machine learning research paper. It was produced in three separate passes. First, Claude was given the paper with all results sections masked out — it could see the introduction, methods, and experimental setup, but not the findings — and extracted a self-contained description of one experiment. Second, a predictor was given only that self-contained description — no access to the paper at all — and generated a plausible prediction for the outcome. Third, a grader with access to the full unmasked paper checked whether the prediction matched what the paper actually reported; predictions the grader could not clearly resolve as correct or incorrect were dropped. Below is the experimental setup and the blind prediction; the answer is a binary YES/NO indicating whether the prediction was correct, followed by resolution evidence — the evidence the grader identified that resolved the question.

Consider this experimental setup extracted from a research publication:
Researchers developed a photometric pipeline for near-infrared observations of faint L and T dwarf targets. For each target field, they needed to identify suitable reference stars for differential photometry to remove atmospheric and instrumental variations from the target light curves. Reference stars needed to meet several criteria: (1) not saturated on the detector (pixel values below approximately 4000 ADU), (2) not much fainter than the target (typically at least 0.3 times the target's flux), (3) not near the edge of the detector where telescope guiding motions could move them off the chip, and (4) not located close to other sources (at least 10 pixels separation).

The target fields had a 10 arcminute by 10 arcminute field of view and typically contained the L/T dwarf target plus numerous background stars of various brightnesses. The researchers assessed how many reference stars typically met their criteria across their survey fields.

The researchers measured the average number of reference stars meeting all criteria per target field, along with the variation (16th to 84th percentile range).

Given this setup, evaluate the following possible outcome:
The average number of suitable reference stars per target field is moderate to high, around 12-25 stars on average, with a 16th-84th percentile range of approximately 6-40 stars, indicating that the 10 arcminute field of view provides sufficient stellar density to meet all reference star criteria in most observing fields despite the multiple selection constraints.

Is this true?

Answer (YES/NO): NO